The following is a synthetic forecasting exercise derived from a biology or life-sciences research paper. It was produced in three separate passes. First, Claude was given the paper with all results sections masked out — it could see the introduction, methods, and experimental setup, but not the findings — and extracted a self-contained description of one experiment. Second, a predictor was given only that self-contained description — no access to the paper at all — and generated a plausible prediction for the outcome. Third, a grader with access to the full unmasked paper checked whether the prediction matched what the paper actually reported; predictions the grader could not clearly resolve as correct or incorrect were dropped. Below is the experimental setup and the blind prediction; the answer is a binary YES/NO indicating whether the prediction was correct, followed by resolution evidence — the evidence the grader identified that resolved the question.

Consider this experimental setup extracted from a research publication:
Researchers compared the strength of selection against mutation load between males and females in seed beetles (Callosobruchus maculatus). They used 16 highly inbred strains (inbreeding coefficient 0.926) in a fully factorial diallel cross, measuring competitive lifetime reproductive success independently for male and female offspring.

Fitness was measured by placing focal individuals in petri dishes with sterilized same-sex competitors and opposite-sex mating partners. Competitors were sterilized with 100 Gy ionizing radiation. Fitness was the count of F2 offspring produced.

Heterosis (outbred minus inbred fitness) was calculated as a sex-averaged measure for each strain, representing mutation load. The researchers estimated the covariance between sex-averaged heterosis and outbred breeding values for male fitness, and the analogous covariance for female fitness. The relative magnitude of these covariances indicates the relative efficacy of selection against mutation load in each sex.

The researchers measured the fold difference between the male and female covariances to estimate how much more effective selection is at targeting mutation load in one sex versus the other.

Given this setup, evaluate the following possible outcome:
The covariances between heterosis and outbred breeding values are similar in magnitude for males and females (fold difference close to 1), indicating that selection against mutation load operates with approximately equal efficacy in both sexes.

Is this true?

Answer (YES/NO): NO